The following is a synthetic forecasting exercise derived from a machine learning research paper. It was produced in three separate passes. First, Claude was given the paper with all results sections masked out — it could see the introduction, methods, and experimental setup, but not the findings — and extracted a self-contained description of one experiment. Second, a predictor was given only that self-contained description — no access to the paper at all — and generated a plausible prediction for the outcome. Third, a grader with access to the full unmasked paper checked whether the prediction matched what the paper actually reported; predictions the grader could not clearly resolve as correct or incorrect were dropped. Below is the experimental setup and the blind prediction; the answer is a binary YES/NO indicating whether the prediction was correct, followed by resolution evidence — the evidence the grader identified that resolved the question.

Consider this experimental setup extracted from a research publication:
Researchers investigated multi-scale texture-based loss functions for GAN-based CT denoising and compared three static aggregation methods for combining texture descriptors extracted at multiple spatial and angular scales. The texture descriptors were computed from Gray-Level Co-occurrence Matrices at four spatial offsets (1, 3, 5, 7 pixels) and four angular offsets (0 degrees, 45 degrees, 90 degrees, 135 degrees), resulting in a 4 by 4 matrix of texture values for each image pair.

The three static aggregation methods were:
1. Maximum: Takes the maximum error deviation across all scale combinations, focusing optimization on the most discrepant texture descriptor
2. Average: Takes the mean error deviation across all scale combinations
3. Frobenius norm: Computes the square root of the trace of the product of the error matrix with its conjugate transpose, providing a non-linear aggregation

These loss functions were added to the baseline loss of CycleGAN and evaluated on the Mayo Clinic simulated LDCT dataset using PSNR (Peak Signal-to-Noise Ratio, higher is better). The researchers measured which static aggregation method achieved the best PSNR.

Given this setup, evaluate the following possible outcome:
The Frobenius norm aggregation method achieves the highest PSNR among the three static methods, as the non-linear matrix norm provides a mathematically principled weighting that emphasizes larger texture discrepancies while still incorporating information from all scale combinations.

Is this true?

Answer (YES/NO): NO